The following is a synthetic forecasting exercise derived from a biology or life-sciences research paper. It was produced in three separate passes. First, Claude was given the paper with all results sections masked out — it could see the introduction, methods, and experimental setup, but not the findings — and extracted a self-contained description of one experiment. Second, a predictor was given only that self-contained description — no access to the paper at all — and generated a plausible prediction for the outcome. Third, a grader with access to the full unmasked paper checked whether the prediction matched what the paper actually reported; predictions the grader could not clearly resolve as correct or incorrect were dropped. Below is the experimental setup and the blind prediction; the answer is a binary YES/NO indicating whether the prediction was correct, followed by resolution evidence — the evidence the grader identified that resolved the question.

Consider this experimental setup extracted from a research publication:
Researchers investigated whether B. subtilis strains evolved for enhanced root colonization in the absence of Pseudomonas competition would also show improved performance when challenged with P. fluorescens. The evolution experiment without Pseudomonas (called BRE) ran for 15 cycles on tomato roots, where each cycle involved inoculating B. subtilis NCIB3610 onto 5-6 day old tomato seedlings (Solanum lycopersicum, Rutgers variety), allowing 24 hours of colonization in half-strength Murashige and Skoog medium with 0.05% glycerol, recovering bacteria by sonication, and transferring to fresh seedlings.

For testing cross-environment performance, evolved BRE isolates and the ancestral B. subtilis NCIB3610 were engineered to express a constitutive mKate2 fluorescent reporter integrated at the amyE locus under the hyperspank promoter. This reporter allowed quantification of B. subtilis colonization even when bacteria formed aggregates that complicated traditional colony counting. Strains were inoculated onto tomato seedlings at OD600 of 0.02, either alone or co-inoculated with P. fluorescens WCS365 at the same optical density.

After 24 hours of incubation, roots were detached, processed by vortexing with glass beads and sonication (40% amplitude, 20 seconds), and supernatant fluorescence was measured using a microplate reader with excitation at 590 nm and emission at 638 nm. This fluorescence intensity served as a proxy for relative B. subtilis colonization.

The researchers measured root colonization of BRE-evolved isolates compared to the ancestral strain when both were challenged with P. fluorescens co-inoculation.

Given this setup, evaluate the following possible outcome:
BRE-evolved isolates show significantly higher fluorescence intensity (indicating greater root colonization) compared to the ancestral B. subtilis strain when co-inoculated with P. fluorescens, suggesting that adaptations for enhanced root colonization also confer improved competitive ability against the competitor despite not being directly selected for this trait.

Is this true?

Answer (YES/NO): YES